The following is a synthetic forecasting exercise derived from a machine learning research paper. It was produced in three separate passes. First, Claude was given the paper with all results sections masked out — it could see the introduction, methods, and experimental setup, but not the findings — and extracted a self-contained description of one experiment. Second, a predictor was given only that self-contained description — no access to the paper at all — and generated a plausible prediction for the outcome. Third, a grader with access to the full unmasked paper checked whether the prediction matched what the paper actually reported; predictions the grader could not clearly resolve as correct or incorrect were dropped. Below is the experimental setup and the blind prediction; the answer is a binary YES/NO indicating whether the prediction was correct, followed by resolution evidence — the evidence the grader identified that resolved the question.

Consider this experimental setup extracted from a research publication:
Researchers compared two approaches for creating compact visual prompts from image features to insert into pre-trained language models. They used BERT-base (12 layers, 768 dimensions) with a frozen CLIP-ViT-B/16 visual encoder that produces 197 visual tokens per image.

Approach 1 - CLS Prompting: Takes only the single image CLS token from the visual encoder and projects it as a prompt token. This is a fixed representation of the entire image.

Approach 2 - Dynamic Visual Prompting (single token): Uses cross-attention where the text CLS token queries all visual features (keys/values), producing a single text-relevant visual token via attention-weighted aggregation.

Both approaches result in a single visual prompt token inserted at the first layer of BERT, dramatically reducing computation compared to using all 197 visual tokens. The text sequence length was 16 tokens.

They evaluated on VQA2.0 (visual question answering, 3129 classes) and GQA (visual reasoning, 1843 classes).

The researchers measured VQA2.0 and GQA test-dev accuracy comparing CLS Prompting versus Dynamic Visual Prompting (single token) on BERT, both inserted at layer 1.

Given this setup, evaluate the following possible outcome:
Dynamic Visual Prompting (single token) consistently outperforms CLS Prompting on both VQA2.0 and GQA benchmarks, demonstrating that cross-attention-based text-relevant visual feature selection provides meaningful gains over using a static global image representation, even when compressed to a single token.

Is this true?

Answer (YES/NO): NO